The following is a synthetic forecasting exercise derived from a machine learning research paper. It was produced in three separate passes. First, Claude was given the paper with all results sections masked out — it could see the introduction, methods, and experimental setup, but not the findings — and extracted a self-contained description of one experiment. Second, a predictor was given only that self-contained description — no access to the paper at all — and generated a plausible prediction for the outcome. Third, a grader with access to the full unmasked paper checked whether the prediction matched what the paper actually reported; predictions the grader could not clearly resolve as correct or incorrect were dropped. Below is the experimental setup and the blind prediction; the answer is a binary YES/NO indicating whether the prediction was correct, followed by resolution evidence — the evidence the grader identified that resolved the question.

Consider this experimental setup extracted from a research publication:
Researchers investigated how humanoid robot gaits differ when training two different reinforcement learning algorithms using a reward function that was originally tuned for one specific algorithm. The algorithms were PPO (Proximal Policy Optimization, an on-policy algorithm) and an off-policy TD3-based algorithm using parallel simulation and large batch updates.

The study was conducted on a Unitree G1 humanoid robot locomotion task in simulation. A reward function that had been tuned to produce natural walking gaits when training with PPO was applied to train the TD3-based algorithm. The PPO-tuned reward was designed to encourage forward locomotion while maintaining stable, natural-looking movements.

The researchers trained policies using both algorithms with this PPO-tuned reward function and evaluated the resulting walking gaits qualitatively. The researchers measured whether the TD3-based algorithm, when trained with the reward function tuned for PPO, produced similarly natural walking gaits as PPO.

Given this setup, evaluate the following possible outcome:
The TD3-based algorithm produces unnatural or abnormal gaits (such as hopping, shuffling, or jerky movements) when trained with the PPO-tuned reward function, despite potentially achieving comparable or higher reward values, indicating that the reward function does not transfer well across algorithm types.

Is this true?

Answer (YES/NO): YES